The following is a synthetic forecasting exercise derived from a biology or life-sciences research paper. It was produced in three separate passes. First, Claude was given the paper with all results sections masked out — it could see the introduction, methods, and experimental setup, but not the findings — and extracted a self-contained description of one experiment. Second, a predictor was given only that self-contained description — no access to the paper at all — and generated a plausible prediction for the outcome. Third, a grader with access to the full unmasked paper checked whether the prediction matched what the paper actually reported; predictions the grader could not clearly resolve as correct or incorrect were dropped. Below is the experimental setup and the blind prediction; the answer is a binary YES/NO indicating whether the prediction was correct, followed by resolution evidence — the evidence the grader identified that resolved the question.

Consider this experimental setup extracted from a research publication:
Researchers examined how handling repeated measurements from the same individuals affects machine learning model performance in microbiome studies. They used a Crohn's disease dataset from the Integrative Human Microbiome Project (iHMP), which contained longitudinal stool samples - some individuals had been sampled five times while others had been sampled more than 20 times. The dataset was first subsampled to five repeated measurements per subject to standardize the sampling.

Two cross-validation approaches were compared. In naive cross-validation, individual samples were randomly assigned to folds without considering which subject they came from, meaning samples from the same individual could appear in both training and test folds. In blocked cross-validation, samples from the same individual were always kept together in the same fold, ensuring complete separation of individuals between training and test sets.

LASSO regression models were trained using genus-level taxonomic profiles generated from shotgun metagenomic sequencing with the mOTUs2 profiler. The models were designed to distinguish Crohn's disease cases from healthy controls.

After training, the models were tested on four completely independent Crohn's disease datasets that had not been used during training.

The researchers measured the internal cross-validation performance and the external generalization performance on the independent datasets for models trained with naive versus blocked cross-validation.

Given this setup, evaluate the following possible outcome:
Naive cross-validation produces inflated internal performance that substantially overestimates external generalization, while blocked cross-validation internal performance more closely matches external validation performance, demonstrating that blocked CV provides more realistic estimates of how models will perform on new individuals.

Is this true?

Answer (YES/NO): YES